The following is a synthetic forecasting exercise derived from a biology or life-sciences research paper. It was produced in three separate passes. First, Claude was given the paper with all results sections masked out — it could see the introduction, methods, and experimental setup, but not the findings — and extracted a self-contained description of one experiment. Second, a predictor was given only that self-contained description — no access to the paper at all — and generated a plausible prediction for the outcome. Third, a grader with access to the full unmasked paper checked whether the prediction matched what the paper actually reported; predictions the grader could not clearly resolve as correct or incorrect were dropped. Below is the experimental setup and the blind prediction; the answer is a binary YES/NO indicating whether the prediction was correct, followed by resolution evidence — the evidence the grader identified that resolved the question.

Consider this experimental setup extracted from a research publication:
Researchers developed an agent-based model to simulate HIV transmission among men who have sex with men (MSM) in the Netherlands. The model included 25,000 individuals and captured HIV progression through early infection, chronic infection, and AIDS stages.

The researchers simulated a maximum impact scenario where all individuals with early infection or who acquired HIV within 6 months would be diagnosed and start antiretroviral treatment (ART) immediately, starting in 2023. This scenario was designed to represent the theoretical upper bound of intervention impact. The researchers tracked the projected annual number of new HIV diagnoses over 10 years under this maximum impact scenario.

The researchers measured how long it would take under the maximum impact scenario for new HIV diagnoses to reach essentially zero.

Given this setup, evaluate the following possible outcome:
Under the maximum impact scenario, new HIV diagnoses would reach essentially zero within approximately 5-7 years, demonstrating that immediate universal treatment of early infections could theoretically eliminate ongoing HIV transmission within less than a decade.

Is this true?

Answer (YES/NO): YES